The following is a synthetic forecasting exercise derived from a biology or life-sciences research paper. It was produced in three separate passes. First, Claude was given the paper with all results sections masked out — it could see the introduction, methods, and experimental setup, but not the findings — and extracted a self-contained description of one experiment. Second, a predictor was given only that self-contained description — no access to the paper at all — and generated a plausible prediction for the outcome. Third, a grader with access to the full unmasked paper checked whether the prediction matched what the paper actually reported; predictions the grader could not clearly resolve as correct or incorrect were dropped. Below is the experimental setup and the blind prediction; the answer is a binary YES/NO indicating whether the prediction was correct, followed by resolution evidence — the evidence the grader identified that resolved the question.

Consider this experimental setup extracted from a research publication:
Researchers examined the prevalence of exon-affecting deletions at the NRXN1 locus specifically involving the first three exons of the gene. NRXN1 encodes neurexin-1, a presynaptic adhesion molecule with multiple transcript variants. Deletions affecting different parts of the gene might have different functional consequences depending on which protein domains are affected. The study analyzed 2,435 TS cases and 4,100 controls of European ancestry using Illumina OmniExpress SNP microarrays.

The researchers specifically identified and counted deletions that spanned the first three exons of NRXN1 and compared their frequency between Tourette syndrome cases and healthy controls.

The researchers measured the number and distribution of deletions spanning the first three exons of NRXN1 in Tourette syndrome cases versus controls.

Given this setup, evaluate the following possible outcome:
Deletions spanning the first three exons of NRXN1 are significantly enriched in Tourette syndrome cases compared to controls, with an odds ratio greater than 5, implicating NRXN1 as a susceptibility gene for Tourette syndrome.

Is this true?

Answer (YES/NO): YES